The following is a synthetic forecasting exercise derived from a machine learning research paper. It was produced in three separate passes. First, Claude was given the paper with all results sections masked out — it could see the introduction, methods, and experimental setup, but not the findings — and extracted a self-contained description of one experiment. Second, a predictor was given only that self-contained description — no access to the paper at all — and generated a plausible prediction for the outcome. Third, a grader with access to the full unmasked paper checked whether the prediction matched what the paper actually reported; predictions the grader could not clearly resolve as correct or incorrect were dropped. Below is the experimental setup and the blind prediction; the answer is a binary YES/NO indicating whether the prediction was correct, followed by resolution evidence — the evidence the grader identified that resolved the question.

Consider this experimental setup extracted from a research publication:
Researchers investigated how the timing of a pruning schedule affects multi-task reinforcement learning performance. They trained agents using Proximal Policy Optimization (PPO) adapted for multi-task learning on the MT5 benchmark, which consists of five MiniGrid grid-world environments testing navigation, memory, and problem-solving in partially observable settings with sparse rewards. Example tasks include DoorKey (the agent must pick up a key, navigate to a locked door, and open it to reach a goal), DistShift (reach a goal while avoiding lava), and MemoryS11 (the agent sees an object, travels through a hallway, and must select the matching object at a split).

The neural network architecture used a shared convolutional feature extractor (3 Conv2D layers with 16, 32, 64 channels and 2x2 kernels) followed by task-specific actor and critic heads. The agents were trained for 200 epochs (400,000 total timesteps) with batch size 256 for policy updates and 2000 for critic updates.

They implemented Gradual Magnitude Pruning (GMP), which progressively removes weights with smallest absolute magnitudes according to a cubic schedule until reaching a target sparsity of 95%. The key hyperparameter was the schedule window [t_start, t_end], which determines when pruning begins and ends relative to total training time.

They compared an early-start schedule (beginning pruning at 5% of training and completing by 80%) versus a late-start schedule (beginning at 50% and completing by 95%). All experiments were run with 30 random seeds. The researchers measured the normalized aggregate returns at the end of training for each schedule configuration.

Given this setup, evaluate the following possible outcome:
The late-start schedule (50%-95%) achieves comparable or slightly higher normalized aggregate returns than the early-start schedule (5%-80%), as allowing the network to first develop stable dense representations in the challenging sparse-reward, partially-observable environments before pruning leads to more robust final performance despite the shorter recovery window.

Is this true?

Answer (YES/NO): NO